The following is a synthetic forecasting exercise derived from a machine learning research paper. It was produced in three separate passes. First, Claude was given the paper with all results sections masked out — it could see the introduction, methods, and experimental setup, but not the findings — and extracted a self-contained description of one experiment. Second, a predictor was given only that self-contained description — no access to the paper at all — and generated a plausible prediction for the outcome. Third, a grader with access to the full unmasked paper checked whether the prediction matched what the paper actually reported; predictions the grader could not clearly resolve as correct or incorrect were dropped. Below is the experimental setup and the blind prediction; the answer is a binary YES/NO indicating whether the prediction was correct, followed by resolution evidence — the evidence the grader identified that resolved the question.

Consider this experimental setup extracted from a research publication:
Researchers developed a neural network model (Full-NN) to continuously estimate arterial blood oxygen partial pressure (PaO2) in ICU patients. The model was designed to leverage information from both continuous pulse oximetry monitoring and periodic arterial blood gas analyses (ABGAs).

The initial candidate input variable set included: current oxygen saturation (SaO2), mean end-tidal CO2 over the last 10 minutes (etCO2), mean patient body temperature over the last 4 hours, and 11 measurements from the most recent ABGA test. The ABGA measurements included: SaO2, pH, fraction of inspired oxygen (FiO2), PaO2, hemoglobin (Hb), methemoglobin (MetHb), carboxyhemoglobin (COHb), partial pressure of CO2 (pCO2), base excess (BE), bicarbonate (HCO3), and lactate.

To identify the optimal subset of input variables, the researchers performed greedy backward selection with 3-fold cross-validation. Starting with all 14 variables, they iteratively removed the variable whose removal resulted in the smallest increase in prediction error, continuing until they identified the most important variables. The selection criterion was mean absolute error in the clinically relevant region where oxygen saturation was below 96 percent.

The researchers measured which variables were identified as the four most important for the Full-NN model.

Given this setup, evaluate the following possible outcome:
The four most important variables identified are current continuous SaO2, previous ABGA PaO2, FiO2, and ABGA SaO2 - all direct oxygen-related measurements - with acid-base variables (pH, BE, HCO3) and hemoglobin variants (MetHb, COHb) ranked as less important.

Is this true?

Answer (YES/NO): NO